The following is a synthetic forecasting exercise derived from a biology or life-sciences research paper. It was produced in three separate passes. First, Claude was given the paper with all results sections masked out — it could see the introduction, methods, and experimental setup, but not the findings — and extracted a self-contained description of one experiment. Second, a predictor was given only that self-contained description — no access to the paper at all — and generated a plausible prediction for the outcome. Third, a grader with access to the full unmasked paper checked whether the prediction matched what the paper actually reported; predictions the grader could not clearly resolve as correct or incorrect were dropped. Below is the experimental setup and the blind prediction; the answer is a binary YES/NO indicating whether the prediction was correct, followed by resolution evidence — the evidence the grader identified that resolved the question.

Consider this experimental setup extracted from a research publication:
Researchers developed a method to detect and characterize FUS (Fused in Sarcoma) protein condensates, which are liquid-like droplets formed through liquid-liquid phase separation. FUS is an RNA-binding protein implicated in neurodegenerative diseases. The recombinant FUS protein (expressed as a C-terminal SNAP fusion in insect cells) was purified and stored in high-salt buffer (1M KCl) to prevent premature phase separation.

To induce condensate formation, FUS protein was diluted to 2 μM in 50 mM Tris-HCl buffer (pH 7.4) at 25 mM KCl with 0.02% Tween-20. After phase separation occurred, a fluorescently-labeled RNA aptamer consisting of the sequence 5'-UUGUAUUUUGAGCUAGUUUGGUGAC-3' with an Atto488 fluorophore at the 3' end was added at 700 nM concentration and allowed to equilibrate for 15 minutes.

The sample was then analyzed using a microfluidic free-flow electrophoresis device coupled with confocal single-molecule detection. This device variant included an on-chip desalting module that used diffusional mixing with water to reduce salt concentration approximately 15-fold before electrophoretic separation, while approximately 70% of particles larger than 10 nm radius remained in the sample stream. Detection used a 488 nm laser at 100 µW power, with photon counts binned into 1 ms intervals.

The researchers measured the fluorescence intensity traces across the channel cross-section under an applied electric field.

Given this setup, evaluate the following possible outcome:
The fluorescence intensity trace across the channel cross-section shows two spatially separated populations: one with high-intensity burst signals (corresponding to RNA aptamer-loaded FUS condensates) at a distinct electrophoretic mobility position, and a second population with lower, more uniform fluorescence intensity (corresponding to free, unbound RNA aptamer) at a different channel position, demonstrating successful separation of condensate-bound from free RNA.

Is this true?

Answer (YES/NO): NO